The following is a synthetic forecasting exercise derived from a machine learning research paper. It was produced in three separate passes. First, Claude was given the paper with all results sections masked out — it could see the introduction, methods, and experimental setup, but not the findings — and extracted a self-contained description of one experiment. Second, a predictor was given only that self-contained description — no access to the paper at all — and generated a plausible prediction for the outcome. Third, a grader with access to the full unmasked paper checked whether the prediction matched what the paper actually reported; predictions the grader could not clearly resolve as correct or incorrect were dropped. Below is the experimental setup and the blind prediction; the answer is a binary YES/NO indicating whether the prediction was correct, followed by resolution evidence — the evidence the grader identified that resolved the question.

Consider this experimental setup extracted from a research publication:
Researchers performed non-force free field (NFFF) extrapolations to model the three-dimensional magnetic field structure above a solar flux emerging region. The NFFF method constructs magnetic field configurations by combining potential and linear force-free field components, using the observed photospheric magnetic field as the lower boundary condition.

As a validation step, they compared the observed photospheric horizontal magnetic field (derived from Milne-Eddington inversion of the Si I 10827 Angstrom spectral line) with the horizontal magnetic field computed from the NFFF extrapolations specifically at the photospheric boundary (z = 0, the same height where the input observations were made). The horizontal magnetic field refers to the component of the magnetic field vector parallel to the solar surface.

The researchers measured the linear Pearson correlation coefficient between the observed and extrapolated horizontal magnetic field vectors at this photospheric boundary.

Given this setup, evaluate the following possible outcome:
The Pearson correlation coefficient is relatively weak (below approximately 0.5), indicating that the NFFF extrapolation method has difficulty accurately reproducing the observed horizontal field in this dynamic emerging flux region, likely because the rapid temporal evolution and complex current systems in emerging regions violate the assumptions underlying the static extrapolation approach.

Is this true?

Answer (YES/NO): NO